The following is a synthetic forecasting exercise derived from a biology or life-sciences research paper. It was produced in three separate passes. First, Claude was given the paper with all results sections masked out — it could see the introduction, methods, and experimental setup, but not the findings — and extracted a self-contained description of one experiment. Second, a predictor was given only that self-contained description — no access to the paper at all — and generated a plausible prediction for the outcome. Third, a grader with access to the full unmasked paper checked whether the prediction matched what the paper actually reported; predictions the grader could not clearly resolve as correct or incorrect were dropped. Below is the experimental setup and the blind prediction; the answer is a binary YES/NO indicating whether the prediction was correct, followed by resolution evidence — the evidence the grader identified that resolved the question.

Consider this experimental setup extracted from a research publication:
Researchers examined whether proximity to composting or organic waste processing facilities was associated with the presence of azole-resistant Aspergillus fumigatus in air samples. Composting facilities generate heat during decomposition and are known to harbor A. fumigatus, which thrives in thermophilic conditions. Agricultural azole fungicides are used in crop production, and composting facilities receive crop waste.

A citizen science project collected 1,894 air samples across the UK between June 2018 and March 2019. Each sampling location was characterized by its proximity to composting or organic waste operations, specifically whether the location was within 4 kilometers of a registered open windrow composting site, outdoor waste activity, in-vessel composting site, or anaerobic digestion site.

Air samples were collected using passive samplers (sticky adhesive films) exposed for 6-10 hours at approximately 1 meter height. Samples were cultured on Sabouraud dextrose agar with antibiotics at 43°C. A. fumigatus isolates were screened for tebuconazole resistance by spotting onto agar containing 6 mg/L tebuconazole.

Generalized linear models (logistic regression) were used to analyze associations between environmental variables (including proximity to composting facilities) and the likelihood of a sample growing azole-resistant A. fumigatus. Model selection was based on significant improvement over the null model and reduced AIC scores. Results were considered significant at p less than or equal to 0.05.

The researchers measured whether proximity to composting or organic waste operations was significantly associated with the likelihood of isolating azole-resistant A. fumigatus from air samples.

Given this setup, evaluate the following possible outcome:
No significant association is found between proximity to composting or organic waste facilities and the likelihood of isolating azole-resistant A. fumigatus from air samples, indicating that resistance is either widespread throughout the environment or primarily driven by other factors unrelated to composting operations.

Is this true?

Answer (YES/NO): YES